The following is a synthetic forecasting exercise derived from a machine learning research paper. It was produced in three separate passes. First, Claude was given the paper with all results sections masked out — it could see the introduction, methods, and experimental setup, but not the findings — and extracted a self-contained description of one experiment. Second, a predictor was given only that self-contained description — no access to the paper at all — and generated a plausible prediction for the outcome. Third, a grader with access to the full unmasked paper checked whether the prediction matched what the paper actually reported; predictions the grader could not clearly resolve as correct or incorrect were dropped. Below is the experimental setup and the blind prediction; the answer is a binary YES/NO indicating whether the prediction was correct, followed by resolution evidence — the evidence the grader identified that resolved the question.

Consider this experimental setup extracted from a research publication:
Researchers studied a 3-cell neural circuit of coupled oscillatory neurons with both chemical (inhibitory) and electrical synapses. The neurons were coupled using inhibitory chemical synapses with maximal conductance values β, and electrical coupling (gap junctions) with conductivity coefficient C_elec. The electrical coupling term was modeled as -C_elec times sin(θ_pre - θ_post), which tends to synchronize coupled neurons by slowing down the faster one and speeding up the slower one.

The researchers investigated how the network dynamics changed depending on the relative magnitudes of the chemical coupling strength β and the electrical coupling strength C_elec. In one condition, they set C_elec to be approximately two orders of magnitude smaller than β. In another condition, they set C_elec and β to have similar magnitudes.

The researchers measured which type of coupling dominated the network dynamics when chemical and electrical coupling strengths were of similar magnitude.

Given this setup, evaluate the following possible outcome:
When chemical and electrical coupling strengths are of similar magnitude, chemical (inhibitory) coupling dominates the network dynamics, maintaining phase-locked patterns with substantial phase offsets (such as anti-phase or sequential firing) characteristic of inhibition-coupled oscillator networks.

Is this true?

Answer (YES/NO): NO